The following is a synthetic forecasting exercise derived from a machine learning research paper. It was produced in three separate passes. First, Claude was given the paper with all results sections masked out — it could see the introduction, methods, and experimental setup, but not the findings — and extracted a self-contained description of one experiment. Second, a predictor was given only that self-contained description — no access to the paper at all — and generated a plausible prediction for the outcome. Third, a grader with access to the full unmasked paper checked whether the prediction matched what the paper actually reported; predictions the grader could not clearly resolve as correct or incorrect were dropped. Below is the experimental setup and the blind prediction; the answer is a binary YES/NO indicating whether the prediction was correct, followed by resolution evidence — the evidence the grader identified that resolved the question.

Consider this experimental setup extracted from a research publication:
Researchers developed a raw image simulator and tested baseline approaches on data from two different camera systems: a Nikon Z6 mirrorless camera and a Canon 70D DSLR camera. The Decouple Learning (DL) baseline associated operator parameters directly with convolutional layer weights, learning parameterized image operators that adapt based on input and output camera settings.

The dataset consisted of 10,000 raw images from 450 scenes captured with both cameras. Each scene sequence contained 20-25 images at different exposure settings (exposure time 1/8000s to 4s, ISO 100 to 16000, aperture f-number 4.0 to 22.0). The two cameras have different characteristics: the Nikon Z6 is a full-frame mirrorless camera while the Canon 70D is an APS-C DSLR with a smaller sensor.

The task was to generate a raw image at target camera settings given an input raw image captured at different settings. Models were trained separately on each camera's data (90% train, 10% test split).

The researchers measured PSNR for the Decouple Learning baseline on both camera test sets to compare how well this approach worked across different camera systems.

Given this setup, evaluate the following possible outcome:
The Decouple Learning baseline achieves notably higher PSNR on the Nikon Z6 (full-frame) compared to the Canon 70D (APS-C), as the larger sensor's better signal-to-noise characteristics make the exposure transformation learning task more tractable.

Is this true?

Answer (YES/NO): YES